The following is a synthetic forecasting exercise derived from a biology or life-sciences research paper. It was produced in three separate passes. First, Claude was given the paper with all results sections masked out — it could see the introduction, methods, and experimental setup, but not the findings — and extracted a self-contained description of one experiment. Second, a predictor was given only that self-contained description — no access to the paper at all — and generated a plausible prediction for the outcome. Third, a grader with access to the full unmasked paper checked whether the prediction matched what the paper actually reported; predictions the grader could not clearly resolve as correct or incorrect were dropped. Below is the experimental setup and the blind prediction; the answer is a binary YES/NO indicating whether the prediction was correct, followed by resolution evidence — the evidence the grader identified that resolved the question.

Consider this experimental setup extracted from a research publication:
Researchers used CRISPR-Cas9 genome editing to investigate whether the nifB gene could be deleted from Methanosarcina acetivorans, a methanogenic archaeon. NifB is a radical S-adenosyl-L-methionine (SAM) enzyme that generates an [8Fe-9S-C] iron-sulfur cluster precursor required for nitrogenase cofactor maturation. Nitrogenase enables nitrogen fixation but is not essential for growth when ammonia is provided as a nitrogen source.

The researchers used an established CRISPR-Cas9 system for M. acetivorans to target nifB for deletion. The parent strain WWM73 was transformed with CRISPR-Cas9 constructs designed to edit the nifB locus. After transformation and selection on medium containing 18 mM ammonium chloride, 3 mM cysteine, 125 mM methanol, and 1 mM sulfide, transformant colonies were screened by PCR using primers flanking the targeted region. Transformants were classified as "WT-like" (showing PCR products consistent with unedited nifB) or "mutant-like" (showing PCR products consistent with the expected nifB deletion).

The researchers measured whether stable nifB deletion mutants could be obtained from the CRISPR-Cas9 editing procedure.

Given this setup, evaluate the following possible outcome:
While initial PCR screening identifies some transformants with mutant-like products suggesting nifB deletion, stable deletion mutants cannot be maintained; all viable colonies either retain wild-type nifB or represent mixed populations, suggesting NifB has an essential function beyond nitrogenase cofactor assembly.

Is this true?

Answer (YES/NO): YES